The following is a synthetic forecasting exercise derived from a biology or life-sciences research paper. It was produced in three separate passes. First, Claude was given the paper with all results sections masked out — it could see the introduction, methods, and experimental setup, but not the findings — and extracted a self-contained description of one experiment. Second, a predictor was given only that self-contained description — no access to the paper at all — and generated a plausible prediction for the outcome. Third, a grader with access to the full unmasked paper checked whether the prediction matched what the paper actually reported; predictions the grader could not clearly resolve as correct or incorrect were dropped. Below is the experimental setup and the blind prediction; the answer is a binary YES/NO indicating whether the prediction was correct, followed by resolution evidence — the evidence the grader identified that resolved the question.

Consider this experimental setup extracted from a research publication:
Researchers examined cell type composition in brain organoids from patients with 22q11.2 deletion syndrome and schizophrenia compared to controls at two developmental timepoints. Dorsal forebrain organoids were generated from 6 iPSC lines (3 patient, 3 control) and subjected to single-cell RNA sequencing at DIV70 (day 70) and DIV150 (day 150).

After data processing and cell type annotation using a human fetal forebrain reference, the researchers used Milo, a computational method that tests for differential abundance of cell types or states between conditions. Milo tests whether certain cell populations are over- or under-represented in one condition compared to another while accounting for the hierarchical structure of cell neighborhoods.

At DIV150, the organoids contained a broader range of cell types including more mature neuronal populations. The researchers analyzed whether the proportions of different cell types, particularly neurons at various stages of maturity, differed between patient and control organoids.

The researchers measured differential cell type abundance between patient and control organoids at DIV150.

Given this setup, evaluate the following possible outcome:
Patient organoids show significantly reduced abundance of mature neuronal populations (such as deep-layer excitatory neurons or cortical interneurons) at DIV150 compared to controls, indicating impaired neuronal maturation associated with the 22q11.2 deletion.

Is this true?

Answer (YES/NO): YES